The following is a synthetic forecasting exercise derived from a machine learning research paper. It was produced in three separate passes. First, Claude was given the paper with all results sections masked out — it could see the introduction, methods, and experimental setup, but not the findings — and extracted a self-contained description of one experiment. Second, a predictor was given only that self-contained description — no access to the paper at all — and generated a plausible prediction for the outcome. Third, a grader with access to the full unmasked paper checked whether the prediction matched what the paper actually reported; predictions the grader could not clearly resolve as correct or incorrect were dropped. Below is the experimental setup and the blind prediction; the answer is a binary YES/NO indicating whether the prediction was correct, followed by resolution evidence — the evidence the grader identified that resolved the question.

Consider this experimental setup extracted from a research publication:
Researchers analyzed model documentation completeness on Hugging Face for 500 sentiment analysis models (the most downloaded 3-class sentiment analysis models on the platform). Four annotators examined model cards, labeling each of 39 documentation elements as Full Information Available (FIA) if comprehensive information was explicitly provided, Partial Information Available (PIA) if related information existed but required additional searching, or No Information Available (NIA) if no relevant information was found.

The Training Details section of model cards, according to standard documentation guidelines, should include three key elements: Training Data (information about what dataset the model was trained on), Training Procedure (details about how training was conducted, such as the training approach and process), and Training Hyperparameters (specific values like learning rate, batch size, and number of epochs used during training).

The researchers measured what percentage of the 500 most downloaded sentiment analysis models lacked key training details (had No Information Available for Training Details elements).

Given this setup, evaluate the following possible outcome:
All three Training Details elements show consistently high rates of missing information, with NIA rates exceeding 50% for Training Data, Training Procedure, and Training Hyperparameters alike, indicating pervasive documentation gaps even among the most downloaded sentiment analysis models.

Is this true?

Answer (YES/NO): YES